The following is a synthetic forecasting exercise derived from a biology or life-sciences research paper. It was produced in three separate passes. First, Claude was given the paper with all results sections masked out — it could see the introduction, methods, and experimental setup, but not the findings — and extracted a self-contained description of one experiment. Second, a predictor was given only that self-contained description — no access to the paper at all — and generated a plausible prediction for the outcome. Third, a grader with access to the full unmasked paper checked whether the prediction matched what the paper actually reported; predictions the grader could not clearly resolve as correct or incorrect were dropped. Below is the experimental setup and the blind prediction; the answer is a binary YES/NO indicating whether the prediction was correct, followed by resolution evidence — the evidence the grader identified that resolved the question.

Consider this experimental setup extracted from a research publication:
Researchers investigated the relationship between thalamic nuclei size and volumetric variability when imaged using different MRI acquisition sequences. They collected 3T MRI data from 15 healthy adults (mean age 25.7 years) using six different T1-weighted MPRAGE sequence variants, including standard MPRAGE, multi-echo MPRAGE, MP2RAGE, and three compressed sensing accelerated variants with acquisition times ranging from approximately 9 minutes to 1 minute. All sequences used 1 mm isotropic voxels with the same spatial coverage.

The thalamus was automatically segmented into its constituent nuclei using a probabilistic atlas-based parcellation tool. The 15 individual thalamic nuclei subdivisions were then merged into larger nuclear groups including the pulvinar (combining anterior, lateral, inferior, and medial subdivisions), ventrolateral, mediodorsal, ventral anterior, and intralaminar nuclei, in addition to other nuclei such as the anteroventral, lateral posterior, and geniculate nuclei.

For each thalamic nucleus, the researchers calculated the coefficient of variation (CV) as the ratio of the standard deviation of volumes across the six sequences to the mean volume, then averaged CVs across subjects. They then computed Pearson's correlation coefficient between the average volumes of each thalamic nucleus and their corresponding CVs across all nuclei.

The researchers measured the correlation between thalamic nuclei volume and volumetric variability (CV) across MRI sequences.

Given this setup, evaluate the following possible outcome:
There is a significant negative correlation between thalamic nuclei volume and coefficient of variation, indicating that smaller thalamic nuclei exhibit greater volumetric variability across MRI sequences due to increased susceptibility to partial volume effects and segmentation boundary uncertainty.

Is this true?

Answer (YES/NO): YES